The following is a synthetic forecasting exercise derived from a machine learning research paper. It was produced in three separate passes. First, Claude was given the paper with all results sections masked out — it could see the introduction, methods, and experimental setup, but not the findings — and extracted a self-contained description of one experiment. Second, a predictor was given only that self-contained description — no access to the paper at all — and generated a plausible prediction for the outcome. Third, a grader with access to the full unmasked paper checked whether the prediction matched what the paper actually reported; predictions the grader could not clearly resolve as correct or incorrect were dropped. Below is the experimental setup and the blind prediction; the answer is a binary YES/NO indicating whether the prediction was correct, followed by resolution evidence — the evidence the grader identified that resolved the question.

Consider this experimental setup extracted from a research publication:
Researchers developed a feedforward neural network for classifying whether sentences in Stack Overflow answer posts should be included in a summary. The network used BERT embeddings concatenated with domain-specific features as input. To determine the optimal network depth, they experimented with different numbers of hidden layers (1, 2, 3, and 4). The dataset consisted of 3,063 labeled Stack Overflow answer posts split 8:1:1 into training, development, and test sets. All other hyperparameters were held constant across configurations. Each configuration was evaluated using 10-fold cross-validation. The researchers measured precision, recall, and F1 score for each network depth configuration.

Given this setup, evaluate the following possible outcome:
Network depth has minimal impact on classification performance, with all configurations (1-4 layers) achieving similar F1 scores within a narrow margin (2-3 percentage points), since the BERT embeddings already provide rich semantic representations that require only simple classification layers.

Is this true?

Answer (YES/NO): YES